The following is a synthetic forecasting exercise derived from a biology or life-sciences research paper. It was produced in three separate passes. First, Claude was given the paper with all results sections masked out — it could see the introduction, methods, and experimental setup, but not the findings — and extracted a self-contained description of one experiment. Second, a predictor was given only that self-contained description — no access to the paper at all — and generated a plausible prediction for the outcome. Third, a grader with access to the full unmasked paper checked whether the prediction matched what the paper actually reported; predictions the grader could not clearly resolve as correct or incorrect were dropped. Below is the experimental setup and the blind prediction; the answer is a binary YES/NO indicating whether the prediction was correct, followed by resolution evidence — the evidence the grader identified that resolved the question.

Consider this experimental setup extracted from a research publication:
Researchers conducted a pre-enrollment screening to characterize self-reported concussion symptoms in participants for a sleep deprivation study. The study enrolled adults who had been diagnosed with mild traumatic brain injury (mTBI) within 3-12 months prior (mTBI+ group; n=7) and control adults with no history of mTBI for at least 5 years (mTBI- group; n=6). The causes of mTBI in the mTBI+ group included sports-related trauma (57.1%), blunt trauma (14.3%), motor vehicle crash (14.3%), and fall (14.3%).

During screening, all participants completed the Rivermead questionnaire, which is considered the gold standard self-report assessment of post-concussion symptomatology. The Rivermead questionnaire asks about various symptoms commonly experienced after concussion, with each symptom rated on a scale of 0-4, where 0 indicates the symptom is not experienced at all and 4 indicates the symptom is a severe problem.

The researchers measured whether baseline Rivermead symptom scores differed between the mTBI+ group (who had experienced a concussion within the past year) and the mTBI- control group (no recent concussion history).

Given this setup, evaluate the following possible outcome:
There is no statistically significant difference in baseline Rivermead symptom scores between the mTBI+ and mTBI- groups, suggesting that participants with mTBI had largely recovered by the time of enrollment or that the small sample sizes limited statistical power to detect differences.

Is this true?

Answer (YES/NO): YES